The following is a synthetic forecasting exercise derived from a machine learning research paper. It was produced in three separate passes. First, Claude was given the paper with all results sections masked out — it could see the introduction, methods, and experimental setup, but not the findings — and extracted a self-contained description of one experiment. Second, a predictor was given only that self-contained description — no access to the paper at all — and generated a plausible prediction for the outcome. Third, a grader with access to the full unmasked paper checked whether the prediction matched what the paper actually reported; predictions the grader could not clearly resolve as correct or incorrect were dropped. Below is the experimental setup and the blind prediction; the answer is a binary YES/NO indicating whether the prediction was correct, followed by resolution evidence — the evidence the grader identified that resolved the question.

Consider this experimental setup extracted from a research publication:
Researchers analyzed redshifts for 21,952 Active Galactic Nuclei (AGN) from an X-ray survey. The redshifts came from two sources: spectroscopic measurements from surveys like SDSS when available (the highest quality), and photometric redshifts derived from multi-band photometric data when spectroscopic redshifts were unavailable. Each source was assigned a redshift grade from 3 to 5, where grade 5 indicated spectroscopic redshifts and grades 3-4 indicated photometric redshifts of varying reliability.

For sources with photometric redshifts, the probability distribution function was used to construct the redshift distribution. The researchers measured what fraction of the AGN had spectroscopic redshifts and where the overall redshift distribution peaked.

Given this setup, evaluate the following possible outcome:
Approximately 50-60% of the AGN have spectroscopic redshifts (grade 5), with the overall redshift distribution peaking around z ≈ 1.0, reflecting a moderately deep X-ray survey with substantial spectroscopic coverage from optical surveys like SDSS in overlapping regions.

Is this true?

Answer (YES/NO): NO